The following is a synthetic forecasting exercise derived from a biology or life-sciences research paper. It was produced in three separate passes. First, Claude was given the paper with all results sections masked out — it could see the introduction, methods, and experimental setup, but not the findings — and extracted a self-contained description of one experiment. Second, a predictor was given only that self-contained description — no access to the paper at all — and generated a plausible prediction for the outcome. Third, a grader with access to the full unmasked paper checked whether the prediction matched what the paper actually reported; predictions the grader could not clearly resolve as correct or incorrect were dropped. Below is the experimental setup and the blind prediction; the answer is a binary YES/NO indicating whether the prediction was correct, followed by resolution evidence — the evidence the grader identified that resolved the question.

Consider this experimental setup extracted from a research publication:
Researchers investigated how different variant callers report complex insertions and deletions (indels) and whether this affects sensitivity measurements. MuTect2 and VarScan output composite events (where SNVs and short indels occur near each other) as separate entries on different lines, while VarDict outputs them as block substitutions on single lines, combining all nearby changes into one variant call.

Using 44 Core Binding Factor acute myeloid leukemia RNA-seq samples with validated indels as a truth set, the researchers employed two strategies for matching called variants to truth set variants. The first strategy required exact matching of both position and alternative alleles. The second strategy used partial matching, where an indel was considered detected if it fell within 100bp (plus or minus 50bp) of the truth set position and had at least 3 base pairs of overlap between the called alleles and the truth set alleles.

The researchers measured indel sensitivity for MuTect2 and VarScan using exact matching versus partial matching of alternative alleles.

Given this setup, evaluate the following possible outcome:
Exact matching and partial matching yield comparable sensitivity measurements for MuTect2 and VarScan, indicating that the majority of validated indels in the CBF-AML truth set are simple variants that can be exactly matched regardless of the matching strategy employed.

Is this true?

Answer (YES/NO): YES